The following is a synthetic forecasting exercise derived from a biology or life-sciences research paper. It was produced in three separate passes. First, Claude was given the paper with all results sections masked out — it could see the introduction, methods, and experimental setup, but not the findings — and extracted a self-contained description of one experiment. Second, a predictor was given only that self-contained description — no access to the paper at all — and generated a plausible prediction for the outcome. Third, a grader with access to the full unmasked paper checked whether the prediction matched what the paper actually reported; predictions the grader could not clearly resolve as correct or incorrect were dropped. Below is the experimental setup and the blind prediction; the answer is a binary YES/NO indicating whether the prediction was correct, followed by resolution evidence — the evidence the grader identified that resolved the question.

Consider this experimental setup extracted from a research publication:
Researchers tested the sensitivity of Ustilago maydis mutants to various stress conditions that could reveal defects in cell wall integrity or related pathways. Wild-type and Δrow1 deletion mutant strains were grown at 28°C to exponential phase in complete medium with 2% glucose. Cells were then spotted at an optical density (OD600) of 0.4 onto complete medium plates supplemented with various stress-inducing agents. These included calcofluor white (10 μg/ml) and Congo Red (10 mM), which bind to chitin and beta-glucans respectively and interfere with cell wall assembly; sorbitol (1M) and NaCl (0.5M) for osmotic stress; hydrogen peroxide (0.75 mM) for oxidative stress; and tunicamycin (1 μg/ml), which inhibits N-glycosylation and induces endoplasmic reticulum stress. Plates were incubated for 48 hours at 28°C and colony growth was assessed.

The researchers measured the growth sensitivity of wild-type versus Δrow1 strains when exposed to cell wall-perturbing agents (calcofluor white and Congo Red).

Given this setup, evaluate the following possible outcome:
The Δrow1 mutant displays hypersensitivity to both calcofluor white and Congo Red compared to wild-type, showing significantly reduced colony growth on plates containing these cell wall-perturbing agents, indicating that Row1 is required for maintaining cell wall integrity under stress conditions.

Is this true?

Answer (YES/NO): NO